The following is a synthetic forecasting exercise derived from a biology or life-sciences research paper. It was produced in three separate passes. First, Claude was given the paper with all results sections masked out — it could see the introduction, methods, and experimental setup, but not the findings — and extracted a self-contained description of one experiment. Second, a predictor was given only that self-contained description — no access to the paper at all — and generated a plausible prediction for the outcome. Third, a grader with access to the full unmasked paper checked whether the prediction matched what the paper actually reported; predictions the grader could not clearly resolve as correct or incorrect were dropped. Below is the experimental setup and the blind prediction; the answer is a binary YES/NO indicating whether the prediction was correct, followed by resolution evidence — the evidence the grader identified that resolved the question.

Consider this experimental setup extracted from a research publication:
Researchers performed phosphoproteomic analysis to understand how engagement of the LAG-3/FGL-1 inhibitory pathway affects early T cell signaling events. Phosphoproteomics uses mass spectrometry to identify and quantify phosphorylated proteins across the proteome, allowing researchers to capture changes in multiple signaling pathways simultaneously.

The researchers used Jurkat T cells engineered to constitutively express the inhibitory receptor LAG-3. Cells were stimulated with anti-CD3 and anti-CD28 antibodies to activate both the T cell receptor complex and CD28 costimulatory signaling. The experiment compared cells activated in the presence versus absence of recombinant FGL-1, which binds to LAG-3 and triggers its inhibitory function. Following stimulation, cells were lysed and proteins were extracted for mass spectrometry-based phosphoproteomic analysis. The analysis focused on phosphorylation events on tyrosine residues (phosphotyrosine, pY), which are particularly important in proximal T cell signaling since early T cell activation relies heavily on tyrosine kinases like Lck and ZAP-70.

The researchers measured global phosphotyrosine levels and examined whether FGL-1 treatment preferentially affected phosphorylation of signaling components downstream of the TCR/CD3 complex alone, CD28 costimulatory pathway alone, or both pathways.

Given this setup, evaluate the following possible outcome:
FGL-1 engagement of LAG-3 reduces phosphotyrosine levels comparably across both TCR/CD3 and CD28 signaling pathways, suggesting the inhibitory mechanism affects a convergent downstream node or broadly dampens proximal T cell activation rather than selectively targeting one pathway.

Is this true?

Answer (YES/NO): YES